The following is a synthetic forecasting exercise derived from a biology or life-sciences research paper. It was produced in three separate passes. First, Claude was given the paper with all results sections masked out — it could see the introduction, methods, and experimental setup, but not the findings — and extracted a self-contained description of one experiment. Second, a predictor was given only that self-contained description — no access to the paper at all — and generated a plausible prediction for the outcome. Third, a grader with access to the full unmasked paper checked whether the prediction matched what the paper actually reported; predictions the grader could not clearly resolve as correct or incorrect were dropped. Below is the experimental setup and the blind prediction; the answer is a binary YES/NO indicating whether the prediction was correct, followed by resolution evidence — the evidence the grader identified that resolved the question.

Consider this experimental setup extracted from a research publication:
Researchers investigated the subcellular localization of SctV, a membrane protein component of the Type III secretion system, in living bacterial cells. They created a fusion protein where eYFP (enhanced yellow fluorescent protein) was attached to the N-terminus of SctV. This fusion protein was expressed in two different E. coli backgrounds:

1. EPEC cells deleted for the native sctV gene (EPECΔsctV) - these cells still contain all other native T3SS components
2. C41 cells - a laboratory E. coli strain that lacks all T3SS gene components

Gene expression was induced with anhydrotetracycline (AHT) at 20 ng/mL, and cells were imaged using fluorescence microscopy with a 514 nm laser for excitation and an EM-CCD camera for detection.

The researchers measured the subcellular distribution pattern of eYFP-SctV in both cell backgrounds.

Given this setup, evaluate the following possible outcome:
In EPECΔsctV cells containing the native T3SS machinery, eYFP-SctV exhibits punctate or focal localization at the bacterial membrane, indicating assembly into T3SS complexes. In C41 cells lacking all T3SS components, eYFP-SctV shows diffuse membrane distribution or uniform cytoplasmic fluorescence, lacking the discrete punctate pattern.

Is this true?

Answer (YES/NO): NO